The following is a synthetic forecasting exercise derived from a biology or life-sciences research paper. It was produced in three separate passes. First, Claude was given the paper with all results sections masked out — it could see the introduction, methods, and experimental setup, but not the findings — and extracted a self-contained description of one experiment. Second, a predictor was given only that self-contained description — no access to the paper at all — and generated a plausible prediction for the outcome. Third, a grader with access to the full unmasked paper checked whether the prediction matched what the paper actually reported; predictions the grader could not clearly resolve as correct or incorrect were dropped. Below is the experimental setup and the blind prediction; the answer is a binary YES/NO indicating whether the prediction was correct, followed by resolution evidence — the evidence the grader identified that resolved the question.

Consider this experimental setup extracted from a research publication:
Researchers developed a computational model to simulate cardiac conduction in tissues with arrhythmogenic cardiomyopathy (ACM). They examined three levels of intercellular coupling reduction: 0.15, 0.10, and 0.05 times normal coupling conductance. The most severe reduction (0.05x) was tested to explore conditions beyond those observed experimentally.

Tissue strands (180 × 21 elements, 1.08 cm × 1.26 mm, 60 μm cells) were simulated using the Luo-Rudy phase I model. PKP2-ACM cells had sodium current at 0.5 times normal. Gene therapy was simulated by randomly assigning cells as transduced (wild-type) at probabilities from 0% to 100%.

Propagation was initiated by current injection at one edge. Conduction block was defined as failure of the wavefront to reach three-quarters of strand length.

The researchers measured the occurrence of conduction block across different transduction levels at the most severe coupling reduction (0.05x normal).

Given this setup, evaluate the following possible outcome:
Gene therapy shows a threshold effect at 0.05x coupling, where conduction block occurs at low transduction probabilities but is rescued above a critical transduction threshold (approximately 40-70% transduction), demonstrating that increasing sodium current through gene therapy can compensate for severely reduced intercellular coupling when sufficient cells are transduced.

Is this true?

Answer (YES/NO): NO